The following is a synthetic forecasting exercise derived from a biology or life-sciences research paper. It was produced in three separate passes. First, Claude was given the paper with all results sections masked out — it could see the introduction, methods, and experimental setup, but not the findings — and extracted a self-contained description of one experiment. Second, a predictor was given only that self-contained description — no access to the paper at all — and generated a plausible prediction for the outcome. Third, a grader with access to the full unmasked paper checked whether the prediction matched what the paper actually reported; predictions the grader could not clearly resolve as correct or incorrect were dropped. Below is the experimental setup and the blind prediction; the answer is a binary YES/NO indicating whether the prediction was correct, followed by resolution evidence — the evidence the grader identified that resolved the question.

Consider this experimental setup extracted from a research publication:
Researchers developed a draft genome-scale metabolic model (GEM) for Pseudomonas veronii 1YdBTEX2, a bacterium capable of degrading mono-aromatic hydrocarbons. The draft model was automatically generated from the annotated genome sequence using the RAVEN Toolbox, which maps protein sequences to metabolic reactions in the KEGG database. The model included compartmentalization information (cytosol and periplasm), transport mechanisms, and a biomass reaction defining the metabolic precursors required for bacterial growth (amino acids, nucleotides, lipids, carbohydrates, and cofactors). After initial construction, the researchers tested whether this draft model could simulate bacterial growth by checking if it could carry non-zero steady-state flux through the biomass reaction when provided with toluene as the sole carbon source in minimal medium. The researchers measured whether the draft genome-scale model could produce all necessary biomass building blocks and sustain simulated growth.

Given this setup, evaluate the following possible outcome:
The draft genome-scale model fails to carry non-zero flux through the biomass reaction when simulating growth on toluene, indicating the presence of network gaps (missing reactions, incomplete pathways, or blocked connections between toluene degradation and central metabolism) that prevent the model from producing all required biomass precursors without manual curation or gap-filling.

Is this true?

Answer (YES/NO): YES